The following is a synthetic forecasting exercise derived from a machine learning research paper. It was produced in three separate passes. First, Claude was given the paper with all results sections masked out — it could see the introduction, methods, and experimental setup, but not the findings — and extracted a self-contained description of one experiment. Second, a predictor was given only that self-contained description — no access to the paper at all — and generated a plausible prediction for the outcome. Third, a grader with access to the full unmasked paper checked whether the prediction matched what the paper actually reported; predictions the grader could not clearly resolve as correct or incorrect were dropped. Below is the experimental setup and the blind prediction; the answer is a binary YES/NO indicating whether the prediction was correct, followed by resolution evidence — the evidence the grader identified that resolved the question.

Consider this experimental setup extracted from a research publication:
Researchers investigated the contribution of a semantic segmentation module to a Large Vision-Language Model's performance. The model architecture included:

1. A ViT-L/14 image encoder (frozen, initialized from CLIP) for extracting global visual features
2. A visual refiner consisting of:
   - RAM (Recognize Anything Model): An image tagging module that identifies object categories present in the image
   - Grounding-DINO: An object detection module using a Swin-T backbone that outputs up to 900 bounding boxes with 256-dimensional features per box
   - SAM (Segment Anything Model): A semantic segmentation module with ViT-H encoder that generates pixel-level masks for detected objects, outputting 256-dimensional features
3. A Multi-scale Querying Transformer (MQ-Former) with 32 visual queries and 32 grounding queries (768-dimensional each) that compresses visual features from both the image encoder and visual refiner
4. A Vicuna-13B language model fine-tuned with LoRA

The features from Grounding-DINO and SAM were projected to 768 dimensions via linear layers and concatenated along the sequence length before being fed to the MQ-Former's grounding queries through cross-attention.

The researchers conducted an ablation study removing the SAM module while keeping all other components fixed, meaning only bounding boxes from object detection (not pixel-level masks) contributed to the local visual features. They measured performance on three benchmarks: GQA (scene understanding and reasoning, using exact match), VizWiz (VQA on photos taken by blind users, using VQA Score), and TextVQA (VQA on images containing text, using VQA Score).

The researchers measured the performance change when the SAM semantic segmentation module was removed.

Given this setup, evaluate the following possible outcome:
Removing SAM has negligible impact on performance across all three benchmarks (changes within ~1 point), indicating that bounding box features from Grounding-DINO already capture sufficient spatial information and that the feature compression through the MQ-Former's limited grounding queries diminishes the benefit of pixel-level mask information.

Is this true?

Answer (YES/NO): NO